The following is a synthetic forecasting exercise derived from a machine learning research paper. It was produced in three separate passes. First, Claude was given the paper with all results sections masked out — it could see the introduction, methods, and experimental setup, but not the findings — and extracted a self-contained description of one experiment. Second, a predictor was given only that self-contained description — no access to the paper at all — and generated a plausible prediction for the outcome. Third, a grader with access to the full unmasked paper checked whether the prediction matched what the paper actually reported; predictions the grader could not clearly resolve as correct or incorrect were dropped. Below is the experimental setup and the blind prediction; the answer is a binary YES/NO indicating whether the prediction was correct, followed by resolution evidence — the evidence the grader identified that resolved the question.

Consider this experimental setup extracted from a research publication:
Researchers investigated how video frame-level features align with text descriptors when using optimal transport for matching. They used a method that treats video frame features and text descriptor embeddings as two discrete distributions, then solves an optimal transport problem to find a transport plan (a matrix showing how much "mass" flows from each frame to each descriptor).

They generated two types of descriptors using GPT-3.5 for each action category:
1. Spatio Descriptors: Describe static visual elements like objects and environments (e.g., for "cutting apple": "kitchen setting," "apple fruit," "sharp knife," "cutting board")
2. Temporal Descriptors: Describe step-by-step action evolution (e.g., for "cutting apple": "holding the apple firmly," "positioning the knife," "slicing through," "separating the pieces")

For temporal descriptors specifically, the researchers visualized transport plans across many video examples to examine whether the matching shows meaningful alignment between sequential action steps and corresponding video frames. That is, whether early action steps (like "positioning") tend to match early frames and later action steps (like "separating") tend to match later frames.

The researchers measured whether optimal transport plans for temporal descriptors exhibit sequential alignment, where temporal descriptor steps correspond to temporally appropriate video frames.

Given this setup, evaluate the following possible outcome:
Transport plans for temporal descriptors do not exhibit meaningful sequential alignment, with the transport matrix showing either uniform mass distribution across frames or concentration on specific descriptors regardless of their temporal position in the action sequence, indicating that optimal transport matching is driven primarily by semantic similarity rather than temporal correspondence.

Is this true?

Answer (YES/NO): NO